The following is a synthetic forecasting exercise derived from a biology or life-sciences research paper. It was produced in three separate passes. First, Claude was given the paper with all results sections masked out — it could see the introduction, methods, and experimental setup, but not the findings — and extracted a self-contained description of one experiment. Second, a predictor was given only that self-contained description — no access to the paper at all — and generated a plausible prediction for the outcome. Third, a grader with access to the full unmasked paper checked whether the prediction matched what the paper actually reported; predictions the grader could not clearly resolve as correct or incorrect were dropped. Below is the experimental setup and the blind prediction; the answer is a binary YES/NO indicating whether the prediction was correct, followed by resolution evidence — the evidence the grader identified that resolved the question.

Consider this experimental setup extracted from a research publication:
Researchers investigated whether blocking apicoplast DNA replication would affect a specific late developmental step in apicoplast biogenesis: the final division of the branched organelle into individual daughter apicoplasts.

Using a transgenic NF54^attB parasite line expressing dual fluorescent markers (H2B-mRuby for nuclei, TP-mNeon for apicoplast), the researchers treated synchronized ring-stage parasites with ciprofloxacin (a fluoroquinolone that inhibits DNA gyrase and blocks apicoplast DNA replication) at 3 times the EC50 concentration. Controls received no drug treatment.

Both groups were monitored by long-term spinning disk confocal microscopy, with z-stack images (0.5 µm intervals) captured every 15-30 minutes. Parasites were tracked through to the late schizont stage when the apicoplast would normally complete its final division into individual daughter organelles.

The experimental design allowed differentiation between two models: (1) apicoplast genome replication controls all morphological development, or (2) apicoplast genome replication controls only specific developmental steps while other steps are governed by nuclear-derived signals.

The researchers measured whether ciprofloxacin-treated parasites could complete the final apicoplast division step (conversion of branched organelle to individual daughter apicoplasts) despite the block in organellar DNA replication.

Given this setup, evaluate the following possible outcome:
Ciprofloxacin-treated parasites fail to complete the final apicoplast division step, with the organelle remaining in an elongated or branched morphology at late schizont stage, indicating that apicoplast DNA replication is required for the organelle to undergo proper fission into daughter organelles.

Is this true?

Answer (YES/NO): NO